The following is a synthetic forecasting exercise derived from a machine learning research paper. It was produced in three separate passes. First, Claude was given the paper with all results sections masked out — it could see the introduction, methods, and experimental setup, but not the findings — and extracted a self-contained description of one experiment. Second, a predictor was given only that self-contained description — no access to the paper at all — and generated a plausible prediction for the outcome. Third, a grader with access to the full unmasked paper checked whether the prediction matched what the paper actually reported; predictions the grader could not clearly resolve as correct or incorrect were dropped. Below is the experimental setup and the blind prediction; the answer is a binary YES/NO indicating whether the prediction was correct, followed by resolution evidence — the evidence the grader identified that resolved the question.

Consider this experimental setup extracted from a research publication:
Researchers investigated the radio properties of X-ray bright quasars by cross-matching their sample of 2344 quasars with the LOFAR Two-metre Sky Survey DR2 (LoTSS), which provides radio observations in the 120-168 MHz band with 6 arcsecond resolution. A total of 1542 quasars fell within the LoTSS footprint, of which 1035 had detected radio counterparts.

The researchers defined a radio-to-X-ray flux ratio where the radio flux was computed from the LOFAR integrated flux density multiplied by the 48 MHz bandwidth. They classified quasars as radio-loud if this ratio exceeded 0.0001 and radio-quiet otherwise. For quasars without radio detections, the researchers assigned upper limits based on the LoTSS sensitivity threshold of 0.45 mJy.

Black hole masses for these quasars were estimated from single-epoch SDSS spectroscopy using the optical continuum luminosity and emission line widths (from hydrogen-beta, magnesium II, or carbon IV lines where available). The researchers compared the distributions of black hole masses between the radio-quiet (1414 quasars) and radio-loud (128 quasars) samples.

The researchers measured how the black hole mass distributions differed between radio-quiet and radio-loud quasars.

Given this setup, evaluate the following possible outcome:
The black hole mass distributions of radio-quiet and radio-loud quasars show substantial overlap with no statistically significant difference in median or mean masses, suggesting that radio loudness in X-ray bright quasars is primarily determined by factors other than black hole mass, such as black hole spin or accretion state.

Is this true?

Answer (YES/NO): NO